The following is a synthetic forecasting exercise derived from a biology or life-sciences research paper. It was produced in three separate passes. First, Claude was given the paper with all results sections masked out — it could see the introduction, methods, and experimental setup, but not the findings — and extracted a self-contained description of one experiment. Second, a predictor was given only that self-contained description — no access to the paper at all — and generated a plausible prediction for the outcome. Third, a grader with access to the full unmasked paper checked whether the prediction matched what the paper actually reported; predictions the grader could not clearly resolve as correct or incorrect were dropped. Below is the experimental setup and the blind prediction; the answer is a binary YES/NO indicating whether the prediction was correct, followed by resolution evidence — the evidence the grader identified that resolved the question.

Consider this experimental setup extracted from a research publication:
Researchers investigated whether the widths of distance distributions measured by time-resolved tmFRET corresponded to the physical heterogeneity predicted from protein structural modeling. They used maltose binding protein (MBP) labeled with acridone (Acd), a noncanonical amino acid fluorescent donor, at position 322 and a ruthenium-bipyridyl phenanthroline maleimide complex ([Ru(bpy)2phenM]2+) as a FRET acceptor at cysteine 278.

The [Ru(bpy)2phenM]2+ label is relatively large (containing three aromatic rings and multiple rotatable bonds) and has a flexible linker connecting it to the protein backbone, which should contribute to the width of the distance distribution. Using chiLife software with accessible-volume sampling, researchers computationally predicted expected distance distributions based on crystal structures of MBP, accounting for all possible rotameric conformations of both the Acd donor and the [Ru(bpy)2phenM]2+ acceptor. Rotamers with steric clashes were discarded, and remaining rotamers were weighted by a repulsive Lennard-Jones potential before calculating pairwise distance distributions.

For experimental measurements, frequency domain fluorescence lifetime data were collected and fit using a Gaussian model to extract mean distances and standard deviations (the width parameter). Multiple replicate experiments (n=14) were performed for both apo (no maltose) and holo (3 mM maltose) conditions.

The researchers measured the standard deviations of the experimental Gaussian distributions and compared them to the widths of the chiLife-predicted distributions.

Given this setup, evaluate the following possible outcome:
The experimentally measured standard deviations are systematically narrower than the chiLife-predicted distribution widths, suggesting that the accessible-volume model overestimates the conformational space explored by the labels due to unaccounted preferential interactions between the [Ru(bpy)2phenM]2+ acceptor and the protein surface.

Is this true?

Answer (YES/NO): NO